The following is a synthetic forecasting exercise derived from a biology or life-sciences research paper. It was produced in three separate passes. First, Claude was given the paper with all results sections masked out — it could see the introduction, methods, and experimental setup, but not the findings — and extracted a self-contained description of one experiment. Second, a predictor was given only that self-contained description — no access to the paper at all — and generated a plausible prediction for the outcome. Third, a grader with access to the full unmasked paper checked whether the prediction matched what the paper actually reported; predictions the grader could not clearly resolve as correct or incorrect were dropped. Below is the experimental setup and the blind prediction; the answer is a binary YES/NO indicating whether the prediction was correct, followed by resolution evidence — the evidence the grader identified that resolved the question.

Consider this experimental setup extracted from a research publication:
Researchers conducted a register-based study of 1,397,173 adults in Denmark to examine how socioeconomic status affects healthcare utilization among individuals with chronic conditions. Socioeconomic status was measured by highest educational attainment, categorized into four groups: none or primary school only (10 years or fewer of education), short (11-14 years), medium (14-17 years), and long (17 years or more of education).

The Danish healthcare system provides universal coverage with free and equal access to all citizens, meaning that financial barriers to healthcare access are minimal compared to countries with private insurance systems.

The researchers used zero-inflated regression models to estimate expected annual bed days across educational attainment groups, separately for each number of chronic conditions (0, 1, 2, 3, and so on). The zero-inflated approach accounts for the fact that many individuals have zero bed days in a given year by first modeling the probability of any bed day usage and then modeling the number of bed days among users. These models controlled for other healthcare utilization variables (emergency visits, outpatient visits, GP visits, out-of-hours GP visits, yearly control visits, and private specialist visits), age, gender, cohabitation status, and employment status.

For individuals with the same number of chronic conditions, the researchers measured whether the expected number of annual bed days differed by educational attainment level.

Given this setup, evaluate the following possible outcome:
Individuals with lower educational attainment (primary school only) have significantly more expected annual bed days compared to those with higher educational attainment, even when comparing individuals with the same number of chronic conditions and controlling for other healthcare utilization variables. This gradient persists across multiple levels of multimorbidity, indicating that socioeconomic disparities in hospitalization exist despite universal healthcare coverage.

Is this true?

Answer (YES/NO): NO